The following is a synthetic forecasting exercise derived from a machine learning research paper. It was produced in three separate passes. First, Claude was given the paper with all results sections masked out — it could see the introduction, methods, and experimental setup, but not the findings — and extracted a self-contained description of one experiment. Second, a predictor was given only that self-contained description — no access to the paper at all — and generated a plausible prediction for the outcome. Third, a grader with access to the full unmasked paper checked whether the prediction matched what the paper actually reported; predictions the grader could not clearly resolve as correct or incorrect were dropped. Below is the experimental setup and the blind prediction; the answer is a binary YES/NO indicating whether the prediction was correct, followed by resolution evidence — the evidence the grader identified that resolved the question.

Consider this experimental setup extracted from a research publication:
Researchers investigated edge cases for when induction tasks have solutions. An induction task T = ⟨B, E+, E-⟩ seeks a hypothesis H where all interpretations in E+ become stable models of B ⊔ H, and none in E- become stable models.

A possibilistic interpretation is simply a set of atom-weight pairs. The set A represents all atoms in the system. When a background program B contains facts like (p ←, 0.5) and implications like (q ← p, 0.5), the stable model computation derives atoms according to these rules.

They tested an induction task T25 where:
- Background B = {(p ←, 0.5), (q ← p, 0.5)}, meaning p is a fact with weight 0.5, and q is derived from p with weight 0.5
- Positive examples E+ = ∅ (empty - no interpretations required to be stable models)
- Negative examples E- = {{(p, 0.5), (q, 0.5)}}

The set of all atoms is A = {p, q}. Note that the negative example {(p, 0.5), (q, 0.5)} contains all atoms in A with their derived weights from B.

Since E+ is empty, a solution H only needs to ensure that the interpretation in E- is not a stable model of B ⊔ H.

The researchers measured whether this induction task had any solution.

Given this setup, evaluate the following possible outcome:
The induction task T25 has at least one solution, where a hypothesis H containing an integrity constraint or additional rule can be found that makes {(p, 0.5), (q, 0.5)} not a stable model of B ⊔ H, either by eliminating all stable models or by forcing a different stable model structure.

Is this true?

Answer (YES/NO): NO